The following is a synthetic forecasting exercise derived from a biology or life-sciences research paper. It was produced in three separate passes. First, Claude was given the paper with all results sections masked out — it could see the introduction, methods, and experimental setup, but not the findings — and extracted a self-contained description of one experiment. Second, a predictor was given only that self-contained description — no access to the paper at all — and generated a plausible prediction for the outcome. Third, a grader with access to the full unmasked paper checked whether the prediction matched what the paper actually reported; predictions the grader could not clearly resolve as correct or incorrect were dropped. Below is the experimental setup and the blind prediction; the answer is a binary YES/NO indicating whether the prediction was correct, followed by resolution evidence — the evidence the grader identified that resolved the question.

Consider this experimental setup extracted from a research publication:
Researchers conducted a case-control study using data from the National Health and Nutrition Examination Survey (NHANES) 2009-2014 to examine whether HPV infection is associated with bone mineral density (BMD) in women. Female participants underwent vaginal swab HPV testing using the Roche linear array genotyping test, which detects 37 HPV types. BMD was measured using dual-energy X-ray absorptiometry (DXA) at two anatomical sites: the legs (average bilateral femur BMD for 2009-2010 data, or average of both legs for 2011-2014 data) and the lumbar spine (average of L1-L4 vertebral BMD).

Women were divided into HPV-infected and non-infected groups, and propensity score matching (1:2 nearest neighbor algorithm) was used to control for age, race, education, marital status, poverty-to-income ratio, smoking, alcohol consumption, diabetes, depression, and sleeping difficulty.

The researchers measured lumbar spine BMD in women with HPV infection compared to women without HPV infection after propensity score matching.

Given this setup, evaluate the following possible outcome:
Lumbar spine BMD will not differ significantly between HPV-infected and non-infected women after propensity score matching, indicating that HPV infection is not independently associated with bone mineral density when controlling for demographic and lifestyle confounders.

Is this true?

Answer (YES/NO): NO